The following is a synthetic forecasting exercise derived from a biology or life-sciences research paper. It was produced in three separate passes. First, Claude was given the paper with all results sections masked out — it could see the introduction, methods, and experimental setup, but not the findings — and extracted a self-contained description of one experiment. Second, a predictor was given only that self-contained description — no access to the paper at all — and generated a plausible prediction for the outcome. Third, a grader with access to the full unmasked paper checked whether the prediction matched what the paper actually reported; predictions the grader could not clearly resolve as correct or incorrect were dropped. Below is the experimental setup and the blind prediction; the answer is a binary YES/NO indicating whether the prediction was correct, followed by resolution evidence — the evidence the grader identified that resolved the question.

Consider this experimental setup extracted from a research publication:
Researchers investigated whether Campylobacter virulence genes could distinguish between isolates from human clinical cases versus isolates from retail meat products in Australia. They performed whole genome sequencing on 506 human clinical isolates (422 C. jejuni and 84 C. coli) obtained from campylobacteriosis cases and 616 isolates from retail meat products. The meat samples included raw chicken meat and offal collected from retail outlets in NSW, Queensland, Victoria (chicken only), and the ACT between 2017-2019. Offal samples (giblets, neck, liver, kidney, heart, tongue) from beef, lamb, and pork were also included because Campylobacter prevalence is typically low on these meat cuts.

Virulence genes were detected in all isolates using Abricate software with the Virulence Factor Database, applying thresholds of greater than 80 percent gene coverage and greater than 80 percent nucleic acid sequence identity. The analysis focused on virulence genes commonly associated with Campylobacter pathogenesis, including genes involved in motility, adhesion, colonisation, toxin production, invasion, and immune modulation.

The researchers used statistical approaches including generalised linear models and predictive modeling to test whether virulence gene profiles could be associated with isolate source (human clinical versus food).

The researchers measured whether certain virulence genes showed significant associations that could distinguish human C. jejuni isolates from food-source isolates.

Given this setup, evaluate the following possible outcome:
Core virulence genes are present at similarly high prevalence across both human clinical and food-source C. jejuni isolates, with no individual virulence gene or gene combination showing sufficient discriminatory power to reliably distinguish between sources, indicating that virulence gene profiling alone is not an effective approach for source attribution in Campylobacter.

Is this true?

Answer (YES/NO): NO